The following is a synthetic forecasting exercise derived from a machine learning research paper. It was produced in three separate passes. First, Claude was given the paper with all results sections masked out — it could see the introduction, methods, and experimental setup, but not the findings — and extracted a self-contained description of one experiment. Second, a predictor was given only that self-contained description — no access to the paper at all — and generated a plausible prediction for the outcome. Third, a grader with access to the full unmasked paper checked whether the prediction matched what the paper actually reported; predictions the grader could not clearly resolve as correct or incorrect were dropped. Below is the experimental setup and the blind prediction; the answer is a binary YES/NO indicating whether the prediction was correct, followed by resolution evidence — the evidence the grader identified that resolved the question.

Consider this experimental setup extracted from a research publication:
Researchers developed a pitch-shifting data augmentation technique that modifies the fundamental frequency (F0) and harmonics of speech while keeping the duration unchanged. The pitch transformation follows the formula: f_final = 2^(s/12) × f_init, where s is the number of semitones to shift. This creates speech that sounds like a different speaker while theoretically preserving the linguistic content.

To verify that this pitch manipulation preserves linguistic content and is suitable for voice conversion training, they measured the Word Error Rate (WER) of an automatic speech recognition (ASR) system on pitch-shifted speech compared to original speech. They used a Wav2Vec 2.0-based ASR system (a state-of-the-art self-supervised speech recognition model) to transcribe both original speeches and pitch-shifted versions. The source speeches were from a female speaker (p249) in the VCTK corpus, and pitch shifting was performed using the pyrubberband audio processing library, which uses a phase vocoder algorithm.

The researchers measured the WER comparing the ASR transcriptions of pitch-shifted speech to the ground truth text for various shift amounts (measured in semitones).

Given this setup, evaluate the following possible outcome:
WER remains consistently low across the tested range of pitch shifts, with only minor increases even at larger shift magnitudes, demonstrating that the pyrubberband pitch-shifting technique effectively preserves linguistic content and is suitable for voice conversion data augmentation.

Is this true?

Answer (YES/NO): NO